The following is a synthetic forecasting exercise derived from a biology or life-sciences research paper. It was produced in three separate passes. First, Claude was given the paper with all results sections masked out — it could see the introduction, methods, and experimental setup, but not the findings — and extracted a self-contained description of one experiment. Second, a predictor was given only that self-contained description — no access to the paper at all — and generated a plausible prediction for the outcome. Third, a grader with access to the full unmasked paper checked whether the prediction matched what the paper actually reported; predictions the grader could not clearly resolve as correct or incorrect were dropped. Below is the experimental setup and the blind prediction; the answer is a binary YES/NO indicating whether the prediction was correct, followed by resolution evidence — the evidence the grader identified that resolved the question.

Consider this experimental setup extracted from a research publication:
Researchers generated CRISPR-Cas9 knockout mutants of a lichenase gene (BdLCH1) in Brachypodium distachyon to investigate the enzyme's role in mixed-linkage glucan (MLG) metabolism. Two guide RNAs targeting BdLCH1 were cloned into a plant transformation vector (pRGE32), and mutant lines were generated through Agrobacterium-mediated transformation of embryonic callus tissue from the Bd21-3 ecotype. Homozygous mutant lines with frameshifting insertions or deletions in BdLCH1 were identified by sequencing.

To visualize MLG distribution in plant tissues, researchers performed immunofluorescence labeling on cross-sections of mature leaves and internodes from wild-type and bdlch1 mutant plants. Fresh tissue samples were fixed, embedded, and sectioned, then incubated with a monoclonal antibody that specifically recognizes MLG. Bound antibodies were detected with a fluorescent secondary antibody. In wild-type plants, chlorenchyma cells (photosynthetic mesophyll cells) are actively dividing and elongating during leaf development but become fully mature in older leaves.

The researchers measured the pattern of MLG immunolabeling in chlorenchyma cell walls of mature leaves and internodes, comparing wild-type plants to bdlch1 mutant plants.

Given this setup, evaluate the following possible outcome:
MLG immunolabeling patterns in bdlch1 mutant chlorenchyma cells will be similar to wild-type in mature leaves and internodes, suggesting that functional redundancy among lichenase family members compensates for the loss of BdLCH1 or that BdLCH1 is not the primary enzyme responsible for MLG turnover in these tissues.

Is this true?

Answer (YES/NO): NO